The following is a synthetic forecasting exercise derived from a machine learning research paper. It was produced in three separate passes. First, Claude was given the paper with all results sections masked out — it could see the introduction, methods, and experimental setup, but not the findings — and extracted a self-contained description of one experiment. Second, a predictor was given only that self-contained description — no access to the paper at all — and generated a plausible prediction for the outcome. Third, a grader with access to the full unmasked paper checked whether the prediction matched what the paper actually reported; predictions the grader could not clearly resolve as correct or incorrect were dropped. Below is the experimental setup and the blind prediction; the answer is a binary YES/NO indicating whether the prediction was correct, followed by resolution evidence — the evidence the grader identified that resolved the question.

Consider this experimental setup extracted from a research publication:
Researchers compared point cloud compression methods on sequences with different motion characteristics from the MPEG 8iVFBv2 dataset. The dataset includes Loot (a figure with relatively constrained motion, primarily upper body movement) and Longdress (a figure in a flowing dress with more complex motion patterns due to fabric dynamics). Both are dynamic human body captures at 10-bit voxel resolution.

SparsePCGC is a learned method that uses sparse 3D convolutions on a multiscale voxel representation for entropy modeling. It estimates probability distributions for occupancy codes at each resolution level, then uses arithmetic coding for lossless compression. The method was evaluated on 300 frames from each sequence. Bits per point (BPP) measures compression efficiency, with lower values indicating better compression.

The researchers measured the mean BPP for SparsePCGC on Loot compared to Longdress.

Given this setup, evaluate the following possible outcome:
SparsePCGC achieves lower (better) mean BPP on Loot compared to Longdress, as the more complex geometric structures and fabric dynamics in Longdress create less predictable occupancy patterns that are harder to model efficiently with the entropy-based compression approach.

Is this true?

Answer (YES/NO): YES